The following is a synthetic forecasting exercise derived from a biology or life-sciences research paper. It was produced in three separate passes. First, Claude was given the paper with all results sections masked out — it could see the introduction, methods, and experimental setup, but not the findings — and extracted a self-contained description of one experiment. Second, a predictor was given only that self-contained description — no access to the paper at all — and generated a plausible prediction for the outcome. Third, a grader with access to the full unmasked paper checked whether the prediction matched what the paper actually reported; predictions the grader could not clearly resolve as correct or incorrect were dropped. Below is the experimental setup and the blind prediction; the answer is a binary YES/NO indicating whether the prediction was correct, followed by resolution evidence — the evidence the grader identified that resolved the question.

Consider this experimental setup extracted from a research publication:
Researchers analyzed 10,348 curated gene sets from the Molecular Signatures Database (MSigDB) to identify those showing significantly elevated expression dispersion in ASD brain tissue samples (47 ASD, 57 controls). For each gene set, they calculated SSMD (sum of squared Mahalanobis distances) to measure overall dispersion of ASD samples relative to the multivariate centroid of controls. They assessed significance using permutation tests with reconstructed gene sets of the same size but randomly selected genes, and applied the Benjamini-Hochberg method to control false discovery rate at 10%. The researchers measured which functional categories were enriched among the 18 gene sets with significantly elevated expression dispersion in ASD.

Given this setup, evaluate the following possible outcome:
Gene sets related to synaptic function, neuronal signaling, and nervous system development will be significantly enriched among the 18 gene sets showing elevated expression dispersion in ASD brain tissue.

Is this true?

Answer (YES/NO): NO